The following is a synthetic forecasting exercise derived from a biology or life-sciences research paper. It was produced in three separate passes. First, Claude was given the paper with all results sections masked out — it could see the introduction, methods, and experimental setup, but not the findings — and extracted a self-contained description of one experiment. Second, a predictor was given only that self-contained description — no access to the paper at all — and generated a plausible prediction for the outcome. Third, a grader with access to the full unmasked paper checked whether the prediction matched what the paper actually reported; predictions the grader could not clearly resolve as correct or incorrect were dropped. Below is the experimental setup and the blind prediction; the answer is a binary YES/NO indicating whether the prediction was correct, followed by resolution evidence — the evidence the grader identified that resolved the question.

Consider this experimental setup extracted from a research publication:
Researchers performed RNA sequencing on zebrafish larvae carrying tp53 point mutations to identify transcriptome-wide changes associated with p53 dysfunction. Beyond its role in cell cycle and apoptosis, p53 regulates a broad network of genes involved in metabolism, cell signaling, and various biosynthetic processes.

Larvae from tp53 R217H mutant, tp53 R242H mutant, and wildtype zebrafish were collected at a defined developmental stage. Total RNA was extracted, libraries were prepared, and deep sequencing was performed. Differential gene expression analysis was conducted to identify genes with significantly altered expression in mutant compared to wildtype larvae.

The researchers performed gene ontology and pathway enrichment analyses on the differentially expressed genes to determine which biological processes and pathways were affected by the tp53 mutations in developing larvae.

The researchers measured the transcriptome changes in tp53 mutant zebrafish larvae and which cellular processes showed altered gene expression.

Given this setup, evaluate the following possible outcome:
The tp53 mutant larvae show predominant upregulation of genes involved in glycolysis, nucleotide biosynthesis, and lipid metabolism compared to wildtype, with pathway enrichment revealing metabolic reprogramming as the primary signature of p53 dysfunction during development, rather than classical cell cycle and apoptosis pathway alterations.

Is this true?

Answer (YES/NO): NO